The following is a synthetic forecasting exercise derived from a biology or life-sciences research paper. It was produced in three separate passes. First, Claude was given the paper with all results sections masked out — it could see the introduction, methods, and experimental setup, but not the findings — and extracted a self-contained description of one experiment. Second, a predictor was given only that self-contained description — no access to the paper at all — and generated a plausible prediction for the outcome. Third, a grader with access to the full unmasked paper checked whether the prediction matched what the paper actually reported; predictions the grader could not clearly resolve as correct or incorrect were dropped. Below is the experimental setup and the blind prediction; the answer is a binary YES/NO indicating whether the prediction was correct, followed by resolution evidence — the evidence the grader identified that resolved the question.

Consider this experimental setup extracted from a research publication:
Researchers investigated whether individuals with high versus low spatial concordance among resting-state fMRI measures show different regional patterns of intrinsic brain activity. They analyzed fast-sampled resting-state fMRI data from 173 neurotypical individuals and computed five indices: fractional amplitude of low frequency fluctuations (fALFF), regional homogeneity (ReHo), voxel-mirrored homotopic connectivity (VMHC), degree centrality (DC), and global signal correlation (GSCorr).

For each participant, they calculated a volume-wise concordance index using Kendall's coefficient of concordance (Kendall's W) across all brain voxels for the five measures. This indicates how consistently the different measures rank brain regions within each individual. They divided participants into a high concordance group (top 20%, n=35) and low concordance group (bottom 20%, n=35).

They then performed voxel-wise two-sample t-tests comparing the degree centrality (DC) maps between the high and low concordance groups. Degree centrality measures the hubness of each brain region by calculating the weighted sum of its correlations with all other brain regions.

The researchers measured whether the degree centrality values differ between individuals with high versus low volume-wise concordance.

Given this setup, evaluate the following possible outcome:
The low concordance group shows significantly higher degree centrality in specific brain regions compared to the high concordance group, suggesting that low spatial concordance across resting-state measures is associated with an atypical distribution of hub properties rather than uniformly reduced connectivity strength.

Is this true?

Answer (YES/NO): NO